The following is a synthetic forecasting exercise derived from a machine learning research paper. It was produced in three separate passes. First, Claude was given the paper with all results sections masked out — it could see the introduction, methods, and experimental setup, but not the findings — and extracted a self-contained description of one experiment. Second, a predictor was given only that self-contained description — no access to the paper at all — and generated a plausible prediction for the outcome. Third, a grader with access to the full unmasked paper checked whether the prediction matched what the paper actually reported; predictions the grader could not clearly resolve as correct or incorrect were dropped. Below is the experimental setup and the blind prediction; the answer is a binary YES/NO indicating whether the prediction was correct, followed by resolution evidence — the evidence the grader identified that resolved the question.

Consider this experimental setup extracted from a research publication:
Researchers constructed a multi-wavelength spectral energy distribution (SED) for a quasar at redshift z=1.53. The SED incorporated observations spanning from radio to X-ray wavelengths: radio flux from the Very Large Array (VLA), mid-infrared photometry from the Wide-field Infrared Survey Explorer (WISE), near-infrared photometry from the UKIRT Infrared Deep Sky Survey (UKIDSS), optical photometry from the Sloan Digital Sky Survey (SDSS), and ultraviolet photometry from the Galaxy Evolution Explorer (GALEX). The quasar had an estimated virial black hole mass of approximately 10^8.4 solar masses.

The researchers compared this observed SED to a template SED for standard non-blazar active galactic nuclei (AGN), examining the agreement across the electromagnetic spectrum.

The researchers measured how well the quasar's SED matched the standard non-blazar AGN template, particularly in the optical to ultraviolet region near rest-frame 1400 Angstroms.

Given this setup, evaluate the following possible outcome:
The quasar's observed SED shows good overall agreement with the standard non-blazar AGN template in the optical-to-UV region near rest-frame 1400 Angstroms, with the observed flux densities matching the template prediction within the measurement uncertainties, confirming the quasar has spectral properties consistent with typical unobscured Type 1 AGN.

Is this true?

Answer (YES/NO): NO